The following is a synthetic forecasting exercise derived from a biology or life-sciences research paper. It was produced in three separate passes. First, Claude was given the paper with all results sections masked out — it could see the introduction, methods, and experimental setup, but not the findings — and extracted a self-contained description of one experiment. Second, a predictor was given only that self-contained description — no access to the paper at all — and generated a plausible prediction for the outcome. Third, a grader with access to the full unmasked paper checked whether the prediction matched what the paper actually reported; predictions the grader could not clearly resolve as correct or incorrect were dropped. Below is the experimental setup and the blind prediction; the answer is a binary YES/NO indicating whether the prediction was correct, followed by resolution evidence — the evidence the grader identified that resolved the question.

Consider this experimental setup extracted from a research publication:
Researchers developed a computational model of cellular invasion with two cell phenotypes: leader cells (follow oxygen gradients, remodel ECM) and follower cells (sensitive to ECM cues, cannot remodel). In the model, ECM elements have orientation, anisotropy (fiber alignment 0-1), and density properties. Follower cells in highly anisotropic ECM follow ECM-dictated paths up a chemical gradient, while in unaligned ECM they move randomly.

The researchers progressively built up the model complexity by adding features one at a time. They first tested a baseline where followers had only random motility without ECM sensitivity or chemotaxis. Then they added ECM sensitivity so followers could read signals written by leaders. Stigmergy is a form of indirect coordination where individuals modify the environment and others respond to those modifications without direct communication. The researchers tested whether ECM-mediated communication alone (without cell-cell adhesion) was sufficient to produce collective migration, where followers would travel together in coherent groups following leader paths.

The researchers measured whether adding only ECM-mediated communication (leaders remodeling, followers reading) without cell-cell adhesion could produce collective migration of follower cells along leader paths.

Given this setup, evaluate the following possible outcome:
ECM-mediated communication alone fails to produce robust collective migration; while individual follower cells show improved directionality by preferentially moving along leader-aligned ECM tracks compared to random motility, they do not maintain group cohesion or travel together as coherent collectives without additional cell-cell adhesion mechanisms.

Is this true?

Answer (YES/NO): YES